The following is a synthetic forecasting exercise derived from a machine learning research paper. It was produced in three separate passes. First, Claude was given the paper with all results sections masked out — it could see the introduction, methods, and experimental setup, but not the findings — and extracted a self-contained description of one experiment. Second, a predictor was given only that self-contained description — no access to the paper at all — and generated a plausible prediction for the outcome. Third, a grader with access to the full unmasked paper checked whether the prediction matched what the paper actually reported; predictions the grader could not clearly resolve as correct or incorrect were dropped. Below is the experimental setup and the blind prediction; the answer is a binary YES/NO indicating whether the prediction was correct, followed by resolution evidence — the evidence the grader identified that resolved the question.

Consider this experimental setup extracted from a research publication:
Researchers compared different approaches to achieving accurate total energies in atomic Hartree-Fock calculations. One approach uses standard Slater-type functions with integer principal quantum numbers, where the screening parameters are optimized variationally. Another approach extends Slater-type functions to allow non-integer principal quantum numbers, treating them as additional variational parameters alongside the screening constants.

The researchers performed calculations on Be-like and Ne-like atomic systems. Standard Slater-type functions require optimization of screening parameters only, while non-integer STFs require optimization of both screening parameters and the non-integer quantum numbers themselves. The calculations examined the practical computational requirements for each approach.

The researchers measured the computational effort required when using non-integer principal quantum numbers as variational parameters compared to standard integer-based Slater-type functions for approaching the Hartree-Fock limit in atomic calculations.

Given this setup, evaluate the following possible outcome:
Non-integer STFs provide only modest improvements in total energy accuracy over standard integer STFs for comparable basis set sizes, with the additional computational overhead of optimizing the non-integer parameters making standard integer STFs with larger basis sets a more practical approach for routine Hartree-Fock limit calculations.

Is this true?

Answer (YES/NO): YES